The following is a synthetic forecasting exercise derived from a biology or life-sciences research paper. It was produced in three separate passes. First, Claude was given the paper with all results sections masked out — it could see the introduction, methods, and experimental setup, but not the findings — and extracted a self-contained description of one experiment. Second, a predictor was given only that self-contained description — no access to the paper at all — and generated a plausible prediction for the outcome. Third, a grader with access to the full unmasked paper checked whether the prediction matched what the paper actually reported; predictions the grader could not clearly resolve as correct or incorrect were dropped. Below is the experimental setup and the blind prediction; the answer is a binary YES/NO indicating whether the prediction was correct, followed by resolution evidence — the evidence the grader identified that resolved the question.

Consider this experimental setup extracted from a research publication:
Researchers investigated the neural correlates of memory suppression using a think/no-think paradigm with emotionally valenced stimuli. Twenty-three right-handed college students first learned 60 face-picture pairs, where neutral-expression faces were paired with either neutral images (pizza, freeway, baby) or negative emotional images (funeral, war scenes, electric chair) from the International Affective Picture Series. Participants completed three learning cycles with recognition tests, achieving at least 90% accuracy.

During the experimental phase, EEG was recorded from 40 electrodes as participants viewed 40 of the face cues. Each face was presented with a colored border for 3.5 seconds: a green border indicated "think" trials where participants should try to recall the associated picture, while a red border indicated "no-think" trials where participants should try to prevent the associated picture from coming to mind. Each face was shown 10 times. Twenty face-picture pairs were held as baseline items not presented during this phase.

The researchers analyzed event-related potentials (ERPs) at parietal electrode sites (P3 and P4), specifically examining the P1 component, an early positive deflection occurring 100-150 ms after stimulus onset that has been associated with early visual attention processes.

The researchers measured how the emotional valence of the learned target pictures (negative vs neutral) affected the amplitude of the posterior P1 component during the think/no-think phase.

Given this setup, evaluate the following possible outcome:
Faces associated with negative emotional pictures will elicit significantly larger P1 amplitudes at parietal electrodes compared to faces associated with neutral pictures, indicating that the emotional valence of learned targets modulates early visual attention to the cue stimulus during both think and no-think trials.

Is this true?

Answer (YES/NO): YES